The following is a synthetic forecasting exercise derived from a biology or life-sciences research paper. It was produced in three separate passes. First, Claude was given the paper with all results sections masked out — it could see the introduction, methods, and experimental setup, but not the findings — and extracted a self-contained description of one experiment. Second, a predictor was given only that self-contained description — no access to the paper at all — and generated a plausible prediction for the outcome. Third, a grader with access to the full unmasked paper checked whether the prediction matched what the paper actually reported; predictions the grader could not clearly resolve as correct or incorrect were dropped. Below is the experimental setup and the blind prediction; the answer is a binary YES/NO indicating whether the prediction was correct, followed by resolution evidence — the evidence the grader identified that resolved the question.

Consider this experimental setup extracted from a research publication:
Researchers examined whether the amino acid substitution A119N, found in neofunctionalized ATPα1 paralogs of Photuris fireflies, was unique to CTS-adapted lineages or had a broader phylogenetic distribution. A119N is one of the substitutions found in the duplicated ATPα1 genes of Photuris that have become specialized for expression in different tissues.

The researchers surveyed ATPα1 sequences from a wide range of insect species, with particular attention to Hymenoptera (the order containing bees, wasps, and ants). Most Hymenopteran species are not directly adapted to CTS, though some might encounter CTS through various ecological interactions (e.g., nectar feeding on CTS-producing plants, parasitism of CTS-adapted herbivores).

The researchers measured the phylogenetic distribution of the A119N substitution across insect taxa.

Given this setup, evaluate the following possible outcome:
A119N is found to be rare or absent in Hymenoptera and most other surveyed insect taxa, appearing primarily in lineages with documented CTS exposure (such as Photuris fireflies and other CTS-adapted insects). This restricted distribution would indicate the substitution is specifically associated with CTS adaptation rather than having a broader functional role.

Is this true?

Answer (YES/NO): NO